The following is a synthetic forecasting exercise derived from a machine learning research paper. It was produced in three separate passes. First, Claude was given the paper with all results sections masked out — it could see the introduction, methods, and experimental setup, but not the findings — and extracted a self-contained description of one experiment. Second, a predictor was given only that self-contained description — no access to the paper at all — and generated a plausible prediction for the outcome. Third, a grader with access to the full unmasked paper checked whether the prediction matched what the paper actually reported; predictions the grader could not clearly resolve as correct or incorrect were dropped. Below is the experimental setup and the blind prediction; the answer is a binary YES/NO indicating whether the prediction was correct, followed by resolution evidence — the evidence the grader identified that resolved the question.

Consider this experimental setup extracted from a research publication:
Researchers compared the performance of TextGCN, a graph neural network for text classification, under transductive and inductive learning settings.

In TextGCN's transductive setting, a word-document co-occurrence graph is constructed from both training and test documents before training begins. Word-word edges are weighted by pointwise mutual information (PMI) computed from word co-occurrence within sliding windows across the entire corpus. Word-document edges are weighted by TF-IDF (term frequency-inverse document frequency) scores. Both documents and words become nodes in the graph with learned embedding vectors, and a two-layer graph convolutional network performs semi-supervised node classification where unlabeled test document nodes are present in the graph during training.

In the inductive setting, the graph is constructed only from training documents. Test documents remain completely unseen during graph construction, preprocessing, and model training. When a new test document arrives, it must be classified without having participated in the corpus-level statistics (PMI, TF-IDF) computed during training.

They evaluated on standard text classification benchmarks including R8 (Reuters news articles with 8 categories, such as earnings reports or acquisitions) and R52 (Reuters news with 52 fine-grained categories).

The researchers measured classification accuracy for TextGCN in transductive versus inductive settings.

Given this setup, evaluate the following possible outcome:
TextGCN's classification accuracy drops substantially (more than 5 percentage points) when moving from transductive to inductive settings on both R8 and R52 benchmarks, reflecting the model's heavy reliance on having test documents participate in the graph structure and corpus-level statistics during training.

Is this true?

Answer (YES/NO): NO